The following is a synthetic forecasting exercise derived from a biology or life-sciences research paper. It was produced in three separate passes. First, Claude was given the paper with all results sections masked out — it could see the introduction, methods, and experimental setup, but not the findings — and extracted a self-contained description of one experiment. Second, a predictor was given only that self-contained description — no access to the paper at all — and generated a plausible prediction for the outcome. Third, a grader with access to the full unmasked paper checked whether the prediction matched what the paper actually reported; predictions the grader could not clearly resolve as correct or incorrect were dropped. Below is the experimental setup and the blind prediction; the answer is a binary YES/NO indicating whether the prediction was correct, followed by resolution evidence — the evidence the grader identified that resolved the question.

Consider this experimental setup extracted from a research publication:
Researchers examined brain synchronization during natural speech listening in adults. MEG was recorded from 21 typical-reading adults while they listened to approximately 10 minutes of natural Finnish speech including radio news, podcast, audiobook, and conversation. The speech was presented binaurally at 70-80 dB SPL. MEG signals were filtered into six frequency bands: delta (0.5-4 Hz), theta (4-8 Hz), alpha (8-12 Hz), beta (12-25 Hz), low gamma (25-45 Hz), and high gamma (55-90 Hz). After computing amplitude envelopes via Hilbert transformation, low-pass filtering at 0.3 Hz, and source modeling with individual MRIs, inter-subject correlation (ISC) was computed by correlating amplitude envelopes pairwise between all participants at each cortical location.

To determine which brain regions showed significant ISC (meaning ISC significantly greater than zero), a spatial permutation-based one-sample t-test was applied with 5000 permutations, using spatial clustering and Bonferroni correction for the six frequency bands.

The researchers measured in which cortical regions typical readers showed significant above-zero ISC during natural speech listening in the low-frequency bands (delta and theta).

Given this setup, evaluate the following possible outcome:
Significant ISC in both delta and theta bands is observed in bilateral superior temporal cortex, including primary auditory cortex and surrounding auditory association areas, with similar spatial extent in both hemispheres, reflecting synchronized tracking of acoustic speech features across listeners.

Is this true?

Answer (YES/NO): NO